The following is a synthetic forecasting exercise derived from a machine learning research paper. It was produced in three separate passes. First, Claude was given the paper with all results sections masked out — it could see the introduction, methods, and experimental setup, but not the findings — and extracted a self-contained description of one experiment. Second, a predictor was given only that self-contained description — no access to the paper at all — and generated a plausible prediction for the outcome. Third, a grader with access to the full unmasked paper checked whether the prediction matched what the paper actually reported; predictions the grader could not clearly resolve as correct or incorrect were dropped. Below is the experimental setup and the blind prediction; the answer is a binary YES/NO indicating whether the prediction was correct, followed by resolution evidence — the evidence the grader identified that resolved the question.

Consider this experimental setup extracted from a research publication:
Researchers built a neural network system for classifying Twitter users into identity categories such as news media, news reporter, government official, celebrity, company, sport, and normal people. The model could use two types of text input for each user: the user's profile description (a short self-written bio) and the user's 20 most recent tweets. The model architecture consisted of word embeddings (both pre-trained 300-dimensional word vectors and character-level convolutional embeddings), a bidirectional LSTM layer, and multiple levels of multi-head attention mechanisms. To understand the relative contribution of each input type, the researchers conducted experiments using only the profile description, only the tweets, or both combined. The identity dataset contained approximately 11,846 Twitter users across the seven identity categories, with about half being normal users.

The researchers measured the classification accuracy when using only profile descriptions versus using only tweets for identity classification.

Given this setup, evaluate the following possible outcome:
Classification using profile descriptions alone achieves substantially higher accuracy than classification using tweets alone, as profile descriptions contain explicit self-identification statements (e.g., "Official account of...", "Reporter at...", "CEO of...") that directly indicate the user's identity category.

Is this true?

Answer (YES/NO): NO